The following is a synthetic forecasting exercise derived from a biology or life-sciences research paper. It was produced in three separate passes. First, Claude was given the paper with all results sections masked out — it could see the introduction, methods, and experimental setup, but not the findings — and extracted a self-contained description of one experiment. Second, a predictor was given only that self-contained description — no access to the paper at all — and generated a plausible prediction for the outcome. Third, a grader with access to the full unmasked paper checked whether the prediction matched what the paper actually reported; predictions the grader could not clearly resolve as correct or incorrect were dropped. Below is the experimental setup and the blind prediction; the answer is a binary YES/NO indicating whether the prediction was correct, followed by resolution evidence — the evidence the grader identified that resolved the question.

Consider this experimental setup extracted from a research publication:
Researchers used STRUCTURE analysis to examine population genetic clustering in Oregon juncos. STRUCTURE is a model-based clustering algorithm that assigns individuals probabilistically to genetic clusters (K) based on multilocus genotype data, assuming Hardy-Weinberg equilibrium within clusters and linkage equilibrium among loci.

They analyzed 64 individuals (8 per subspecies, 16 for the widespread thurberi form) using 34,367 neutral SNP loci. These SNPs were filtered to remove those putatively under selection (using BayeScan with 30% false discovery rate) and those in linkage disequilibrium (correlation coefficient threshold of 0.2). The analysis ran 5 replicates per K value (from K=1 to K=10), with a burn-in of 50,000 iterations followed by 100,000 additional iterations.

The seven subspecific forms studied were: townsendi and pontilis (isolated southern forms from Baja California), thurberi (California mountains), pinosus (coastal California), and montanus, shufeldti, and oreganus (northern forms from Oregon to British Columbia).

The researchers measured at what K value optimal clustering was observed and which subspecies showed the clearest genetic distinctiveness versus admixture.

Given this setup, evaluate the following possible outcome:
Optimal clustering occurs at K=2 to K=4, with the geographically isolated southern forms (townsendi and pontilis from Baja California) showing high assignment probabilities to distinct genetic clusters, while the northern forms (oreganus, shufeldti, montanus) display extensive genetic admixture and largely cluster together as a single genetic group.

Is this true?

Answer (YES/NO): YES